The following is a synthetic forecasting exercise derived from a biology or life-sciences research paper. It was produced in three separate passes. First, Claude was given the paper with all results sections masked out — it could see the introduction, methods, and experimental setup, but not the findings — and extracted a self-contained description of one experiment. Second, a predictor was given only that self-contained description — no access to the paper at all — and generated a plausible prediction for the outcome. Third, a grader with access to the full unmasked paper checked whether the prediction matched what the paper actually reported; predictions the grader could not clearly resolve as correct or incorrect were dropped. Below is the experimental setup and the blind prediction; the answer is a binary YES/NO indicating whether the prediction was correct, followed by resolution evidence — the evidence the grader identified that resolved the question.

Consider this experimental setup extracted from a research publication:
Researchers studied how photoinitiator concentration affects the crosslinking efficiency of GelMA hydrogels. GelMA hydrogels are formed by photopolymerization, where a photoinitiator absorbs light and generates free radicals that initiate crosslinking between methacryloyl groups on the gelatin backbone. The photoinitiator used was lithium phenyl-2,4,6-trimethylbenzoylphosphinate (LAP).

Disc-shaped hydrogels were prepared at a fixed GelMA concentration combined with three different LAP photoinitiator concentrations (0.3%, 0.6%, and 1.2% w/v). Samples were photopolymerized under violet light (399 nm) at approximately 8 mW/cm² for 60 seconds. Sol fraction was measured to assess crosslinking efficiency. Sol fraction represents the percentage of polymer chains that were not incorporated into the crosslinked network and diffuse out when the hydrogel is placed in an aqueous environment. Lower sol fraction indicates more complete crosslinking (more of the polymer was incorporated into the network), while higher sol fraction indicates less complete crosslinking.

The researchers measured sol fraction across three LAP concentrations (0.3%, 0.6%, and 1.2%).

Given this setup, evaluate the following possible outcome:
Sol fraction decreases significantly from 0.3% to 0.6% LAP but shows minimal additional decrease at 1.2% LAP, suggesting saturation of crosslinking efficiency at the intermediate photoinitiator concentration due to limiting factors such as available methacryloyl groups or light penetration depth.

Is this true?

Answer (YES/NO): NO